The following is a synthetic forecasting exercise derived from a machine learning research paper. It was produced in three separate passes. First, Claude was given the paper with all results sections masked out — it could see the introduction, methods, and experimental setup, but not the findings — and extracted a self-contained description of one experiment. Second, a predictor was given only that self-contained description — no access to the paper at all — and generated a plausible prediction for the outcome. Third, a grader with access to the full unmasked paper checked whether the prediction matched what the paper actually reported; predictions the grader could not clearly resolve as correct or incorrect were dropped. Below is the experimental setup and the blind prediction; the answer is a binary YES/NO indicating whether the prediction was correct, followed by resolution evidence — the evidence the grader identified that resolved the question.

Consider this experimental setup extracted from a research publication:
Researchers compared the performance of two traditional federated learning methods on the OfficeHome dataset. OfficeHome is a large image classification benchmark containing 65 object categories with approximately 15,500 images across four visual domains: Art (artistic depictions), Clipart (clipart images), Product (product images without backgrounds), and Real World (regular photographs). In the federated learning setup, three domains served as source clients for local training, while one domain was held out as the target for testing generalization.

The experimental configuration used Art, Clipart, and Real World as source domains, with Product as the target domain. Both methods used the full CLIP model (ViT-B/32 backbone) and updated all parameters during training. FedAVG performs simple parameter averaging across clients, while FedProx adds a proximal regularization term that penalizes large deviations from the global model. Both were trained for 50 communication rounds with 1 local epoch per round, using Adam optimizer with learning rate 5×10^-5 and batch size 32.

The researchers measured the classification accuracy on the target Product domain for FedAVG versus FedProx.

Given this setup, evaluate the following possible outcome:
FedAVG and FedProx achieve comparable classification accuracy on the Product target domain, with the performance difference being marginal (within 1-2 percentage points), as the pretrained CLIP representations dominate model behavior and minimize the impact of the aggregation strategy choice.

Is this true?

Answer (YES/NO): YES